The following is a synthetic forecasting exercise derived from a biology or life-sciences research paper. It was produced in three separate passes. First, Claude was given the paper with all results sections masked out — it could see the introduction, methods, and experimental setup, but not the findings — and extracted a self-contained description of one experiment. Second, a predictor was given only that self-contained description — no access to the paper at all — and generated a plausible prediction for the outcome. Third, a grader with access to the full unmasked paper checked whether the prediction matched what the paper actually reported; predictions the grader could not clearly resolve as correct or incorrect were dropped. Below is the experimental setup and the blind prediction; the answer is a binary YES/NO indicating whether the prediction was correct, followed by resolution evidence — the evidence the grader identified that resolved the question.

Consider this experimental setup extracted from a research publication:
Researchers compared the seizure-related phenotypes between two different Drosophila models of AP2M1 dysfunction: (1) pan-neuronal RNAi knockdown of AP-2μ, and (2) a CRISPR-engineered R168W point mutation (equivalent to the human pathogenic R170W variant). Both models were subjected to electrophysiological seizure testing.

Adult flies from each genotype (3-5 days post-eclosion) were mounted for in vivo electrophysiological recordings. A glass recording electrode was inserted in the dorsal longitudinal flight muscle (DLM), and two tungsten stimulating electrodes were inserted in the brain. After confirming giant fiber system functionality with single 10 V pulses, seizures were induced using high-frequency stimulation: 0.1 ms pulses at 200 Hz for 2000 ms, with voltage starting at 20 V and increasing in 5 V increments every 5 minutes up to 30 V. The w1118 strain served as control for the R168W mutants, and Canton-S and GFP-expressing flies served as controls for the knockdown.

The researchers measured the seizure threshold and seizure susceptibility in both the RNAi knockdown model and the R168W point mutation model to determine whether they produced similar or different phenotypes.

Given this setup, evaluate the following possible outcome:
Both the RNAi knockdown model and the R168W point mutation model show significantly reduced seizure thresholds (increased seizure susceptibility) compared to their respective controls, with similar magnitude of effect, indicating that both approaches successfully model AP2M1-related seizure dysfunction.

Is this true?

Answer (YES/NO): NO